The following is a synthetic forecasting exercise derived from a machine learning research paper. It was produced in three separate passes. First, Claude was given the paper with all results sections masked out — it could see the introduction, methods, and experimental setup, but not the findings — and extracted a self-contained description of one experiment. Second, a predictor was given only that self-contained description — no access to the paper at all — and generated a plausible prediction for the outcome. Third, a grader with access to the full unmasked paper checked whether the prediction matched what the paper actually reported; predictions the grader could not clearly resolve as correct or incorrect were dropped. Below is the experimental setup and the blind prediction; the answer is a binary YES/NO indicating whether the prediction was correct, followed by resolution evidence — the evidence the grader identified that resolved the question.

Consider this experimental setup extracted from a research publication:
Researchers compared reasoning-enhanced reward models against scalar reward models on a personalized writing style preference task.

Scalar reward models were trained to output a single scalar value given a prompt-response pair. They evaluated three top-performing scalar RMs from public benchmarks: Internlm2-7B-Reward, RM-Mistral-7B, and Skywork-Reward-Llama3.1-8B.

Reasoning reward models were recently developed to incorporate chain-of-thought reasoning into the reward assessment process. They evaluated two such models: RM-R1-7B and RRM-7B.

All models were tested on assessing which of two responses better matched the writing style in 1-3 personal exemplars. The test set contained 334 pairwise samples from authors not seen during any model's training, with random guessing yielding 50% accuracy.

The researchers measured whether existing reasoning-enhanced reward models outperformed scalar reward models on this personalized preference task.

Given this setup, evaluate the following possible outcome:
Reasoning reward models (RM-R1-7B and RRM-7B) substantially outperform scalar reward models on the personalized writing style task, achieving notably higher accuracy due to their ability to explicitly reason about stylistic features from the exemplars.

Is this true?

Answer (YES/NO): YES